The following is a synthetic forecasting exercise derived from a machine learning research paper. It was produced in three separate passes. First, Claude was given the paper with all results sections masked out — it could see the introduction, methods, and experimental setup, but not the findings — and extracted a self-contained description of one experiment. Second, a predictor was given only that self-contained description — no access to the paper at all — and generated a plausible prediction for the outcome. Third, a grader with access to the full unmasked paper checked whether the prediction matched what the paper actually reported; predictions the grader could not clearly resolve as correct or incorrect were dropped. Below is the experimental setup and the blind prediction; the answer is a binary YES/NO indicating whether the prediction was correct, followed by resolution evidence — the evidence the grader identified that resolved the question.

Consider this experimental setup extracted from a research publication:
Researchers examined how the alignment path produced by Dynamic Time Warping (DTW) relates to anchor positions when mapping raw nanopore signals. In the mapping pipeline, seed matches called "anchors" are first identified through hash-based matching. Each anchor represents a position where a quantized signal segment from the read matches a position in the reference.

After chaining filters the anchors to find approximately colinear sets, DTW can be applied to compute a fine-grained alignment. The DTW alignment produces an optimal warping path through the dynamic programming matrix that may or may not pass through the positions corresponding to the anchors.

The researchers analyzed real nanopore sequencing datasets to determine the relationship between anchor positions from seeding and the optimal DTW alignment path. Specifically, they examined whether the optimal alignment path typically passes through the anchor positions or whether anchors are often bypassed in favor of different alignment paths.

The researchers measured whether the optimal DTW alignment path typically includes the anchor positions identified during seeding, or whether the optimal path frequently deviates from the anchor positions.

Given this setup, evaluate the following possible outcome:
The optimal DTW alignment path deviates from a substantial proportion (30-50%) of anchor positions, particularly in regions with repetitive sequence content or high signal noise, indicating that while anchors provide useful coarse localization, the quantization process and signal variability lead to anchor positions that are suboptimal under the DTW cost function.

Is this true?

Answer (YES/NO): NO